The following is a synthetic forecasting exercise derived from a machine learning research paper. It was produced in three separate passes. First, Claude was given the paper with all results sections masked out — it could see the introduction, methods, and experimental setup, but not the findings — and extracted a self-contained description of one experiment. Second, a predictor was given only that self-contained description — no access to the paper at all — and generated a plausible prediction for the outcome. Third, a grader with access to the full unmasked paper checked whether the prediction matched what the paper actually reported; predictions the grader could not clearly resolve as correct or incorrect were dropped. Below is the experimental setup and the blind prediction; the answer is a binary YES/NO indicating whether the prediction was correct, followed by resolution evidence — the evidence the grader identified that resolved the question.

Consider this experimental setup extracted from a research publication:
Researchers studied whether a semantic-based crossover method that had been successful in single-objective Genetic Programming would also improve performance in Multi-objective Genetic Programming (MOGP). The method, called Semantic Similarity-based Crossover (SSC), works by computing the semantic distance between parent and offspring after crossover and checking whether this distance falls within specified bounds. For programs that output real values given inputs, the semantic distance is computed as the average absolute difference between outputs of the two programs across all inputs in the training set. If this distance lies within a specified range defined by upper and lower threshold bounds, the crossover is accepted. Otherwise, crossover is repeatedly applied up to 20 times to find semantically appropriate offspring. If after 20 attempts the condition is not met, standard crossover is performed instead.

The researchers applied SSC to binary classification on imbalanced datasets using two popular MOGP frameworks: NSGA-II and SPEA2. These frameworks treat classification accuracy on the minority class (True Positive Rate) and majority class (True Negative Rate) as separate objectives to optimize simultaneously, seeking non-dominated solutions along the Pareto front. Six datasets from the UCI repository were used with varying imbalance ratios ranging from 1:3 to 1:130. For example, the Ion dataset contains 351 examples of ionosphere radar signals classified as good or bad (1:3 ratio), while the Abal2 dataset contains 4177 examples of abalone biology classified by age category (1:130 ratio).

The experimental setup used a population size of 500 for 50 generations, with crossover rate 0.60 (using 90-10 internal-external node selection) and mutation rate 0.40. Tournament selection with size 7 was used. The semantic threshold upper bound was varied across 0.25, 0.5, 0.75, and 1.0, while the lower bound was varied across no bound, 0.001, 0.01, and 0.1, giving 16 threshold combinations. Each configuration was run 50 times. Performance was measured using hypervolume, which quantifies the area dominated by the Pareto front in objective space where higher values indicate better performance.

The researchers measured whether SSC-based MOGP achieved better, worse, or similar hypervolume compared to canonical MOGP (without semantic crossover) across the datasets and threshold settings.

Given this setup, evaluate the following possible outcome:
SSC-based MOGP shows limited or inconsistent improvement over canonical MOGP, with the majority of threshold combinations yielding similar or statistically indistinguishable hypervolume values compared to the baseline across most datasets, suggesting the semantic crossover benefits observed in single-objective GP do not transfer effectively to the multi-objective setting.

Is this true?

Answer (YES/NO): YES